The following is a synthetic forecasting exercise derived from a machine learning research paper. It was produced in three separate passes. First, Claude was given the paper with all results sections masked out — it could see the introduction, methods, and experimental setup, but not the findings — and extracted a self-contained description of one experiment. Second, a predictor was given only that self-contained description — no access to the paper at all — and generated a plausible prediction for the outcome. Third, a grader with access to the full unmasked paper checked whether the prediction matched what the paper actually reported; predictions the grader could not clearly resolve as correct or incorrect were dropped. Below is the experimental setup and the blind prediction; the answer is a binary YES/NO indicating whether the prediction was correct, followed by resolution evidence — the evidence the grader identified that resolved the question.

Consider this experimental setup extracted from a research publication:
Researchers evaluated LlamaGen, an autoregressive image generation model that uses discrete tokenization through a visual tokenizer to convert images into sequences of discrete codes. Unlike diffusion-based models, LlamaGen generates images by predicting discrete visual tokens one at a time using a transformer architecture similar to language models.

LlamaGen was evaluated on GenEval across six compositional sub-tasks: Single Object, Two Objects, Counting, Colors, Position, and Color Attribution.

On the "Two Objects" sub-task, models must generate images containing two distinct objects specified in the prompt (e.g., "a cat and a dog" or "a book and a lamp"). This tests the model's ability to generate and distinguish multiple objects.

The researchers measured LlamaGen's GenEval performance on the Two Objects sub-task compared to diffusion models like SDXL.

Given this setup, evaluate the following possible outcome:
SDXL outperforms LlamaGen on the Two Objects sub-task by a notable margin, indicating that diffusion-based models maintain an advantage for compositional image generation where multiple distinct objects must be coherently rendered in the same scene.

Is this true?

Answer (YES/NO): YES